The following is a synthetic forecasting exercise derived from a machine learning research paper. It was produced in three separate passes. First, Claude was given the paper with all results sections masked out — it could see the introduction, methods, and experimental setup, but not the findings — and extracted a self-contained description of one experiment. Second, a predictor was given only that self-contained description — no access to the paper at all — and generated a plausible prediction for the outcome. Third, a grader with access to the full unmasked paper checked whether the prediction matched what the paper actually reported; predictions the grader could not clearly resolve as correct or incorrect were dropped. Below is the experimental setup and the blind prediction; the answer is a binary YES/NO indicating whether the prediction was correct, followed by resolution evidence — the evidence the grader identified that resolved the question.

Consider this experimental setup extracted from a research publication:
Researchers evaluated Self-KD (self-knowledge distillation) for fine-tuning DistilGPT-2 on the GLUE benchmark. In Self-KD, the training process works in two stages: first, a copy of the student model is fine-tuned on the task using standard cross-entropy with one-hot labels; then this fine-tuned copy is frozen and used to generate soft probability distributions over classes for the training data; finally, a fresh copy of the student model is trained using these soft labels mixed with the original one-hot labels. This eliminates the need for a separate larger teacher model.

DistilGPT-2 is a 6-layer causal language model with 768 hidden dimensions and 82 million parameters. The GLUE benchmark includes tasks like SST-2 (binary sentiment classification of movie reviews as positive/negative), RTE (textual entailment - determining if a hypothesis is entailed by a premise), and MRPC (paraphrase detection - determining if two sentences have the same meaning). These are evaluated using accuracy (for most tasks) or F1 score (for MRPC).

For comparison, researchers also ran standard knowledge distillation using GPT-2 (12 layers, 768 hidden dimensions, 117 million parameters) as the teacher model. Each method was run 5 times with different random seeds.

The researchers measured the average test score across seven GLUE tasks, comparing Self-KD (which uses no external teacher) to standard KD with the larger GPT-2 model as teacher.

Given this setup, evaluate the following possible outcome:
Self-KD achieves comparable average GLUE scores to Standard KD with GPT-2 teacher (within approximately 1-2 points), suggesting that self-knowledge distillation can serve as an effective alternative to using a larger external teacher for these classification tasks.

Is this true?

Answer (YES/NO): YES